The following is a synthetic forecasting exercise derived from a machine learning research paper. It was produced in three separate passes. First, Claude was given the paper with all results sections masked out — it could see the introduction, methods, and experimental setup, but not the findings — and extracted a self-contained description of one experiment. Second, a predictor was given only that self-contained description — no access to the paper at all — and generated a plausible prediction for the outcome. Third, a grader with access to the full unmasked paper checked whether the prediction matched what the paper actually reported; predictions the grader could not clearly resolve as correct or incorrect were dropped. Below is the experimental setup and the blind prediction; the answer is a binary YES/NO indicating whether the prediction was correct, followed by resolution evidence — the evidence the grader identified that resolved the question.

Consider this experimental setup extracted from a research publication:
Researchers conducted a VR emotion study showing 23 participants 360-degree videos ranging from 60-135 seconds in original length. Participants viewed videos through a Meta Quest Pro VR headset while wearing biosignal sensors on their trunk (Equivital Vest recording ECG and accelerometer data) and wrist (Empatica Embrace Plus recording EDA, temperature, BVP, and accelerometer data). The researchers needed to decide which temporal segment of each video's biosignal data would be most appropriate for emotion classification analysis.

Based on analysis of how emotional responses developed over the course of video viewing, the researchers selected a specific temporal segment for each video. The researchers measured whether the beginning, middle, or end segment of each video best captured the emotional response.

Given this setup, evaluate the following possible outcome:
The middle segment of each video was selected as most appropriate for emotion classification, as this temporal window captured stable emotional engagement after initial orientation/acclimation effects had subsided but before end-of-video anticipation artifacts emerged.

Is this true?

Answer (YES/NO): NO